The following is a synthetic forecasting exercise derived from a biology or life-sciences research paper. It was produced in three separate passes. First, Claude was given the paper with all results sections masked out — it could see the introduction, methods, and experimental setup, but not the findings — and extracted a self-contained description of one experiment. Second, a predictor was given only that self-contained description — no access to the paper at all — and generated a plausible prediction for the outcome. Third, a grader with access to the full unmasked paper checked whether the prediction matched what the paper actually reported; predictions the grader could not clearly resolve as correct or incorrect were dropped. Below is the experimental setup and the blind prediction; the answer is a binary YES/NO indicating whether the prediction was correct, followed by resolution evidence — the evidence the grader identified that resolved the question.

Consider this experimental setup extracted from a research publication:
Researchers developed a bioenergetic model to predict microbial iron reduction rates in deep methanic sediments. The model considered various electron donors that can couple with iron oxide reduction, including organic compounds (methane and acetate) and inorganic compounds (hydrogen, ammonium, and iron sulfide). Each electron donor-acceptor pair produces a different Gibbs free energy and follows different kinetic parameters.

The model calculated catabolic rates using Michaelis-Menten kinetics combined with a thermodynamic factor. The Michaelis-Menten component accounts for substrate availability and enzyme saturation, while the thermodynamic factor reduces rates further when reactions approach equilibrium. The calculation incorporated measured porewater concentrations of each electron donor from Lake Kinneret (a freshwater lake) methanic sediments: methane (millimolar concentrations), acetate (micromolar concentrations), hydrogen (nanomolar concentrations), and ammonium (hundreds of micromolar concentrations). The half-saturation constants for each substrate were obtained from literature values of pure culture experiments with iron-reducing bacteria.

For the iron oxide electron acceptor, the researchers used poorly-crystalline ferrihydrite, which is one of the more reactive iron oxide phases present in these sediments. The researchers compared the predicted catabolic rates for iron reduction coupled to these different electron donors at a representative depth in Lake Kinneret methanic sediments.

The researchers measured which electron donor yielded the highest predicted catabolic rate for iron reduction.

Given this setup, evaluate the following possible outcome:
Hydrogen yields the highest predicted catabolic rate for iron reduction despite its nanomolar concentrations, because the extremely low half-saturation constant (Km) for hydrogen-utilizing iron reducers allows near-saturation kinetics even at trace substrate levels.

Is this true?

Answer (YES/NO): YES